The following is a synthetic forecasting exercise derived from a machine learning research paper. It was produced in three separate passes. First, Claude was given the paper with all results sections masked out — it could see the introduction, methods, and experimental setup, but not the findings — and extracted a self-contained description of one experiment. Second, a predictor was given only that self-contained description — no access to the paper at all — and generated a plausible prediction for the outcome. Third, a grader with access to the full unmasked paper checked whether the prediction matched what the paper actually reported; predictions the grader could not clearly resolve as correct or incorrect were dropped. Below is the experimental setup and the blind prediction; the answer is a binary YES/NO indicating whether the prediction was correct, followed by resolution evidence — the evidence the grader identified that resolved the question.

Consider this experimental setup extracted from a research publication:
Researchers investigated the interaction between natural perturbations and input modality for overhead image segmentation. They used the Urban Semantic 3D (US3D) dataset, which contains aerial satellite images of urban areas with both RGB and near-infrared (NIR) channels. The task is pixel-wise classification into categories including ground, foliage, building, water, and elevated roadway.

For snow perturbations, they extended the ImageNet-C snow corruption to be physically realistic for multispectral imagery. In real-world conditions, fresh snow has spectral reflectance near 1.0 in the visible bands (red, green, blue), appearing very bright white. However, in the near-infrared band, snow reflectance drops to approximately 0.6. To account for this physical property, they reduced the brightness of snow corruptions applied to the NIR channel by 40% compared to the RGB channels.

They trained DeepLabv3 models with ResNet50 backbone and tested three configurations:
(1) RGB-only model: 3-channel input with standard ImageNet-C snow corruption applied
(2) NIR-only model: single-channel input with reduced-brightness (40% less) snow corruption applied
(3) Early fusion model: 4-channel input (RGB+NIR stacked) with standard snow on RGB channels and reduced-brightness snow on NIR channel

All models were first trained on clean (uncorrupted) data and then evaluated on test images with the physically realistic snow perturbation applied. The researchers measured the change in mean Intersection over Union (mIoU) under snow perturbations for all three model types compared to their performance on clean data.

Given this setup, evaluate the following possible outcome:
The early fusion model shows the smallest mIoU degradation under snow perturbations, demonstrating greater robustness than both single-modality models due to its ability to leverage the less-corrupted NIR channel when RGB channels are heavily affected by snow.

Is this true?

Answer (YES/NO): YES